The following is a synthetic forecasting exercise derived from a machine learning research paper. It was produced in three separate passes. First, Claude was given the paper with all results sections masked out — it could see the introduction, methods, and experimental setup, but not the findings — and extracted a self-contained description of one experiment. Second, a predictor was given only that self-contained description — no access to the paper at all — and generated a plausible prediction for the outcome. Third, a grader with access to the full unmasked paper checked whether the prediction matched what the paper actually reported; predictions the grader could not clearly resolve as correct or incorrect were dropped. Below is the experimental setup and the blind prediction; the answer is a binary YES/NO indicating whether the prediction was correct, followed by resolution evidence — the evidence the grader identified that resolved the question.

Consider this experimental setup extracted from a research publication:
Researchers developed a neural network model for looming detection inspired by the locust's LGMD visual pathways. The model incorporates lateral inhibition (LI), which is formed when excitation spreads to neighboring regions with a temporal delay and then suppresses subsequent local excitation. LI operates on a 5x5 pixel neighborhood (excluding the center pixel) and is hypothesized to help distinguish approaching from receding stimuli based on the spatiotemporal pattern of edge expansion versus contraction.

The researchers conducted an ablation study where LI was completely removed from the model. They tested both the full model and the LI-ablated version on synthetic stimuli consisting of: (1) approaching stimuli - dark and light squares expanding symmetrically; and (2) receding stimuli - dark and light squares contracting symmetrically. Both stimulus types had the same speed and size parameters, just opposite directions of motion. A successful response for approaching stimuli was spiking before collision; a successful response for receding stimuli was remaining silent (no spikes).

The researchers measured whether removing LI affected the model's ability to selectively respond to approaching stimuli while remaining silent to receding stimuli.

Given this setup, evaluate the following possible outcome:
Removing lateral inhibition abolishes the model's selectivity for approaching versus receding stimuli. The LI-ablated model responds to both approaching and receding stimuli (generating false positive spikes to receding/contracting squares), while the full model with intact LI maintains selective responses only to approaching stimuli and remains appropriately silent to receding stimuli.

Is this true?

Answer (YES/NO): YES